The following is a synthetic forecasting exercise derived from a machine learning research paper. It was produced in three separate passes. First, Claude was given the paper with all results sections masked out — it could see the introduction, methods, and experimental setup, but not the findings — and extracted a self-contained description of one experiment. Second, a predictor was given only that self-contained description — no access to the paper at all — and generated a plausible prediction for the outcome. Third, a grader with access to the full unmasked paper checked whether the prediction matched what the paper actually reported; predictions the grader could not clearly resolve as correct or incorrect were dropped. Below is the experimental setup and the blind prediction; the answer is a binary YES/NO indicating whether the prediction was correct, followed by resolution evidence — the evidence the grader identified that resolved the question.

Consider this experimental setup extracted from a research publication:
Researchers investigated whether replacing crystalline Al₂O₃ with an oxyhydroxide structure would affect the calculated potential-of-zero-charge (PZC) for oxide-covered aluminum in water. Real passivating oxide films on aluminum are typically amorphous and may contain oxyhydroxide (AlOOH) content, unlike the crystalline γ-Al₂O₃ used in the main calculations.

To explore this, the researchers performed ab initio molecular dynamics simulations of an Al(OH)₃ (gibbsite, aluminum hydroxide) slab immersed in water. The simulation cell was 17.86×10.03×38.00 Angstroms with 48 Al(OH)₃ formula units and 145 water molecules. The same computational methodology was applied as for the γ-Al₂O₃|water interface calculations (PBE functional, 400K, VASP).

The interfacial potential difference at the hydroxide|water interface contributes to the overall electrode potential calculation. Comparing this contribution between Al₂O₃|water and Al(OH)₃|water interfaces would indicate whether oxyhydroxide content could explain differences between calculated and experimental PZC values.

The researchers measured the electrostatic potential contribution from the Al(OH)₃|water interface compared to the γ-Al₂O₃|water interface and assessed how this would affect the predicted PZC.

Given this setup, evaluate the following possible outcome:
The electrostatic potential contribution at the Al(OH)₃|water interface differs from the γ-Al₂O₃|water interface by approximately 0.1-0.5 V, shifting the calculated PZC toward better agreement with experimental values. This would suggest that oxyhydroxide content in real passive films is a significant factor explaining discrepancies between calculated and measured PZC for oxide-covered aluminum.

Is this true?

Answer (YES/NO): NO